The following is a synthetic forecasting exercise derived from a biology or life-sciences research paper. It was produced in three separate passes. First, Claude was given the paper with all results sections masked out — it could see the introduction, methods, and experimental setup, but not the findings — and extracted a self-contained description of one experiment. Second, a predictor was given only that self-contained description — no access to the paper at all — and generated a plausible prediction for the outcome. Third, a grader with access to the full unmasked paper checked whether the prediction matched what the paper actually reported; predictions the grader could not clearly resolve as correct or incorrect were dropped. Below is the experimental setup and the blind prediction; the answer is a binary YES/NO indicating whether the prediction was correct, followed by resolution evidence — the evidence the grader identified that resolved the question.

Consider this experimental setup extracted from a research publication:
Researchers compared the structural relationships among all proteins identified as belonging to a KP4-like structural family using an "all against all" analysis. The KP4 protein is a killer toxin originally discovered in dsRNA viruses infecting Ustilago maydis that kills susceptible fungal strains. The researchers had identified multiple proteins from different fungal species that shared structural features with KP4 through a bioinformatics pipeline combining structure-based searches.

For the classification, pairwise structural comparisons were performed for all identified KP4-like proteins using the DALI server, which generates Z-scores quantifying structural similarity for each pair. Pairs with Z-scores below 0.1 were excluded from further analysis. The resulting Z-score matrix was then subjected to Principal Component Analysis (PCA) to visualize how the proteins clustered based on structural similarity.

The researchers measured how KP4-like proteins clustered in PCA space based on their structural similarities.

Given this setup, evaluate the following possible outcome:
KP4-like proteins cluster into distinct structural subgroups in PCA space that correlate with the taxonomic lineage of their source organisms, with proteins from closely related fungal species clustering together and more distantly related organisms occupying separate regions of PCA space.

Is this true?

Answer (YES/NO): NO